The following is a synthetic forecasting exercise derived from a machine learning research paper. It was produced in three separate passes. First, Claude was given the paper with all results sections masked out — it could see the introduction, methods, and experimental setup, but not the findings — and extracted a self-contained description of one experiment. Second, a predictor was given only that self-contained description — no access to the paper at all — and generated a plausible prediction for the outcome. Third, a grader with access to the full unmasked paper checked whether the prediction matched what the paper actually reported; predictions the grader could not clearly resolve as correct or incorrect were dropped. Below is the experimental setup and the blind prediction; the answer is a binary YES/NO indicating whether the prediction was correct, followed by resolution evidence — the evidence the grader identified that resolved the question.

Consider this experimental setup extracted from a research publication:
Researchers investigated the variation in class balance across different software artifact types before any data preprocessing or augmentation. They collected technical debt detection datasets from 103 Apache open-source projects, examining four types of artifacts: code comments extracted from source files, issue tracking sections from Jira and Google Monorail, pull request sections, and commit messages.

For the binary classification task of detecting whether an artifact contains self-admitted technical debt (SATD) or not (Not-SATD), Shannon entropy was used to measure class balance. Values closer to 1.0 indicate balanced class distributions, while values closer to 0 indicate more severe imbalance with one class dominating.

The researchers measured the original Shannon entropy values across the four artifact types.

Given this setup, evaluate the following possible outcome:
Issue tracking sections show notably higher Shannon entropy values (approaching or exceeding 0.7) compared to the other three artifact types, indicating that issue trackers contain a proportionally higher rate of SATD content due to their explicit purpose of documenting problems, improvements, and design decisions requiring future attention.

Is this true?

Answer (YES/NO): NO